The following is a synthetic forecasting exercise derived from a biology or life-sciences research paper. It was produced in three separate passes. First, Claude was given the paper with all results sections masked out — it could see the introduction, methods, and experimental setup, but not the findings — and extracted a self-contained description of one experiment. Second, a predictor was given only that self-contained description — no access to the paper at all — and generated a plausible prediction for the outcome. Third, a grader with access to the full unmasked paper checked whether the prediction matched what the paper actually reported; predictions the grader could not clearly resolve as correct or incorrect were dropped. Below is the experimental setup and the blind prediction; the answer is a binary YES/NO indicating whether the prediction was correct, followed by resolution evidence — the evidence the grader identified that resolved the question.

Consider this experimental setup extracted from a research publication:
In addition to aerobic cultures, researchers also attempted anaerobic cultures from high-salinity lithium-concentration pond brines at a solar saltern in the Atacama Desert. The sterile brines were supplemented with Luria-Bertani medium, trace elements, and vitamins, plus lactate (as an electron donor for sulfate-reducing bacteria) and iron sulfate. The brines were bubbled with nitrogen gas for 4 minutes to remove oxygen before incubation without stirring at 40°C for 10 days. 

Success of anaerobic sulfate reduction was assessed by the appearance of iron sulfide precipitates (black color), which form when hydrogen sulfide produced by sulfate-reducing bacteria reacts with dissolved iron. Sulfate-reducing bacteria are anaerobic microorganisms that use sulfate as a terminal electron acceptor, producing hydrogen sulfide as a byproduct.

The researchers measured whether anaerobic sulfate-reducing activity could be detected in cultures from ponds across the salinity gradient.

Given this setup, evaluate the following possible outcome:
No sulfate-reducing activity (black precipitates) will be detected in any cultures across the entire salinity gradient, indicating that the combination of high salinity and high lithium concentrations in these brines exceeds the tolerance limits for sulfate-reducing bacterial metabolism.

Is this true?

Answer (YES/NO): NO